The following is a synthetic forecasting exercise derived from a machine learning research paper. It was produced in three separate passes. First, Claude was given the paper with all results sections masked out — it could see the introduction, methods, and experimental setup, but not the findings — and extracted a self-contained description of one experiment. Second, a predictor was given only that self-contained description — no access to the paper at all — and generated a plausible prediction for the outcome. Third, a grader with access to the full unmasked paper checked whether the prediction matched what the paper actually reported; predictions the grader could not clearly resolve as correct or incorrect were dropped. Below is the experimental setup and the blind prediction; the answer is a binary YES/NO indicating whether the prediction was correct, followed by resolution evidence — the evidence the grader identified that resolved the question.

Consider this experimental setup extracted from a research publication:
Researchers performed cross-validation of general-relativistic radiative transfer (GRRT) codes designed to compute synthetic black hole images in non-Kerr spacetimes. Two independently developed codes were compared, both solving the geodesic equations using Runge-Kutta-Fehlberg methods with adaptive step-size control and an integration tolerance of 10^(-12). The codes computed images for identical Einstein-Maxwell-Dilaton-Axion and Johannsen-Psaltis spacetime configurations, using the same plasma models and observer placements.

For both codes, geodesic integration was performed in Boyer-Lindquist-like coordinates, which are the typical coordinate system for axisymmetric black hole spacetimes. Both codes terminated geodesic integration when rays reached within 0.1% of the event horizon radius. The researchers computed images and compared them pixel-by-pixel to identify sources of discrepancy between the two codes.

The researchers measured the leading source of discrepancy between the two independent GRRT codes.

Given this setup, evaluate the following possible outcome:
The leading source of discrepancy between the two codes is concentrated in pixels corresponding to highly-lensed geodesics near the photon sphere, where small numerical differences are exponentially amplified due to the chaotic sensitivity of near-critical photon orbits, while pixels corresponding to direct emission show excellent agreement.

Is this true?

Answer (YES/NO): NO